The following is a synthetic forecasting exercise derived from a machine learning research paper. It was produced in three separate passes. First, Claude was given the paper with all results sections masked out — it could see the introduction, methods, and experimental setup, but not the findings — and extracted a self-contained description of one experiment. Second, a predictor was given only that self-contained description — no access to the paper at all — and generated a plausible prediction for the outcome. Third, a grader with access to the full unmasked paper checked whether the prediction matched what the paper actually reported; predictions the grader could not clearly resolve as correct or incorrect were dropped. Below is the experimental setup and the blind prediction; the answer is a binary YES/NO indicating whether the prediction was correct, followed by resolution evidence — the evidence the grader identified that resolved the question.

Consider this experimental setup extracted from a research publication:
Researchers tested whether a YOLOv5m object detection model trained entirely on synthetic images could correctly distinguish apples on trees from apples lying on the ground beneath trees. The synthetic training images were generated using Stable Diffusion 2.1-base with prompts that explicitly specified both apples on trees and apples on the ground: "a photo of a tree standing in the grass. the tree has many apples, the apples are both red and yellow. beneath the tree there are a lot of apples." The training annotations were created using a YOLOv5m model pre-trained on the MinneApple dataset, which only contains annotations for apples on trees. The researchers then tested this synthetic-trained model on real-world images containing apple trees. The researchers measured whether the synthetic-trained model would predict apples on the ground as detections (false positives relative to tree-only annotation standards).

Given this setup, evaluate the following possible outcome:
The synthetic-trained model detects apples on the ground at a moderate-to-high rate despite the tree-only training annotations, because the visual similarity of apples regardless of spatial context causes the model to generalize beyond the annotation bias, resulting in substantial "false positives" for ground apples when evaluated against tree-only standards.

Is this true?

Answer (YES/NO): NO